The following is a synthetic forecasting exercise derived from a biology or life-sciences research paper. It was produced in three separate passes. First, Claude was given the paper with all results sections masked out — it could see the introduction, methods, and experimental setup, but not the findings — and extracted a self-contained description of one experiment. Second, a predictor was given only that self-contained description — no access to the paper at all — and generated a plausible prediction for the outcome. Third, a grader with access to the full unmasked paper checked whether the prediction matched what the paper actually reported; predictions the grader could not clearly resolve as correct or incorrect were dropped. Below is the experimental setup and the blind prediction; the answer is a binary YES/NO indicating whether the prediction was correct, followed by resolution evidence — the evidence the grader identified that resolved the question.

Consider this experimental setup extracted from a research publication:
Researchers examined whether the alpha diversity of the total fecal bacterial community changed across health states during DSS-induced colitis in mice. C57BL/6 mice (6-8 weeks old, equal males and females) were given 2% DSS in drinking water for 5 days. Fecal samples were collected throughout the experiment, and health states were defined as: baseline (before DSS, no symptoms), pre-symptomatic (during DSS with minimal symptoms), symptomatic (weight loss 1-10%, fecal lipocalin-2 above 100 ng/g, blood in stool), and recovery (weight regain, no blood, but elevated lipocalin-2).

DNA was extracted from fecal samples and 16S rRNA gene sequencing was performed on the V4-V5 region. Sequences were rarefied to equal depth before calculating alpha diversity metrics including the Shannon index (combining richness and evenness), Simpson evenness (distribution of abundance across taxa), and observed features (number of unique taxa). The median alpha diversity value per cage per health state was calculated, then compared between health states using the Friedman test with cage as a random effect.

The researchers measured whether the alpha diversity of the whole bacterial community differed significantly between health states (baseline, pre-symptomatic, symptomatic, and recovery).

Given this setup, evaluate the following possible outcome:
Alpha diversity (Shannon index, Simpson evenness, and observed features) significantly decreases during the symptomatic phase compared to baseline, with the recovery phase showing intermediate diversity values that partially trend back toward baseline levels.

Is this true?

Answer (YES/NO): NO